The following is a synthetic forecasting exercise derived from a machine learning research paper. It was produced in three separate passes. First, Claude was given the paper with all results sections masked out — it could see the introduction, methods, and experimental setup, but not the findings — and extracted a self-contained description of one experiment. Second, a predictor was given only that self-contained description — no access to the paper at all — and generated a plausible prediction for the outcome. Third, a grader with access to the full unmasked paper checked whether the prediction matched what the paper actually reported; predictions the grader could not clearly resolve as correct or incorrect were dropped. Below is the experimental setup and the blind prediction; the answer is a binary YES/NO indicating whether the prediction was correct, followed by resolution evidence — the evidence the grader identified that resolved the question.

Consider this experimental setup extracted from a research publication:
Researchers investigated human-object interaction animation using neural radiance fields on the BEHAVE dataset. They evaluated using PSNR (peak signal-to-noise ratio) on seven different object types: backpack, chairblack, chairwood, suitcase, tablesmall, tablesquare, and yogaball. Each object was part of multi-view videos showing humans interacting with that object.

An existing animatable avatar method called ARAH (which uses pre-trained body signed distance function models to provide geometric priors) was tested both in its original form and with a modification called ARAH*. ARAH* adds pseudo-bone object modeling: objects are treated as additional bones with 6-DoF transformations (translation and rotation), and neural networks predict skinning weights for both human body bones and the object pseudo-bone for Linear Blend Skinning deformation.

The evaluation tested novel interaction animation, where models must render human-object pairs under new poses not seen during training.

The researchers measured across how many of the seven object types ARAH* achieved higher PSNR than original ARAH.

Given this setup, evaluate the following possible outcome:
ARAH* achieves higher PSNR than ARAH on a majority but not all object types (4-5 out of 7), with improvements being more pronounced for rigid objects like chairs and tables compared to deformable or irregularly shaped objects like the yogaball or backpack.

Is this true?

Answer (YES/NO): NO